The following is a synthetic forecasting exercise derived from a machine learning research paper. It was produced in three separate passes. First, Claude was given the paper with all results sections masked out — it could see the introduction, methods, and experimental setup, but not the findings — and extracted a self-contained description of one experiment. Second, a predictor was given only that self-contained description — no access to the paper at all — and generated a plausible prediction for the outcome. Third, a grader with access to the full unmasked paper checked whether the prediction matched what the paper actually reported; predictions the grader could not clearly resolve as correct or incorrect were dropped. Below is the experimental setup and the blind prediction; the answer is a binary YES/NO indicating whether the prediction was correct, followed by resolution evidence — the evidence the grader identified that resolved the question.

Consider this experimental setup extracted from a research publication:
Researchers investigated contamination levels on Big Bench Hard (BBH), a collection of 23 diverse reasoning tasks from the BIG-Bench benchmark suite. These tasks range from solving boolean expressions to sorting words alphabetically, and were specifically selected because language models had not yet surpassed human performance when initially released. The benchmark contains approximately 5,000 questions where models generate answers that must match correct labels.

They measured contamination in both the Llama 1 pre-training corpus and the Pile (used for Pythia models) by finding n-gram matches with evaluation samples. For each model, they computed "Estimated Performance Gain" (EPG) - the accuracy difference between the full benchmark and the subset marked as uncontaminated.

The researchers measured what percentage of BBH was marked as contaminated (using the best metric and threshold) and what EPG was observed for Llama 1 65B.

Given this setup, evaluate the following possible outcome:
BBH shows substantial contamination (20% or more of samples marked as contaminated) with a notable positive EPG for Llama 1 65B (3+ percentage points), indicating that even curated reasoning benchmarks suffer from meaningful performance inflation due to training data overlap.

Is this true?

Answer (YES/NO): YES